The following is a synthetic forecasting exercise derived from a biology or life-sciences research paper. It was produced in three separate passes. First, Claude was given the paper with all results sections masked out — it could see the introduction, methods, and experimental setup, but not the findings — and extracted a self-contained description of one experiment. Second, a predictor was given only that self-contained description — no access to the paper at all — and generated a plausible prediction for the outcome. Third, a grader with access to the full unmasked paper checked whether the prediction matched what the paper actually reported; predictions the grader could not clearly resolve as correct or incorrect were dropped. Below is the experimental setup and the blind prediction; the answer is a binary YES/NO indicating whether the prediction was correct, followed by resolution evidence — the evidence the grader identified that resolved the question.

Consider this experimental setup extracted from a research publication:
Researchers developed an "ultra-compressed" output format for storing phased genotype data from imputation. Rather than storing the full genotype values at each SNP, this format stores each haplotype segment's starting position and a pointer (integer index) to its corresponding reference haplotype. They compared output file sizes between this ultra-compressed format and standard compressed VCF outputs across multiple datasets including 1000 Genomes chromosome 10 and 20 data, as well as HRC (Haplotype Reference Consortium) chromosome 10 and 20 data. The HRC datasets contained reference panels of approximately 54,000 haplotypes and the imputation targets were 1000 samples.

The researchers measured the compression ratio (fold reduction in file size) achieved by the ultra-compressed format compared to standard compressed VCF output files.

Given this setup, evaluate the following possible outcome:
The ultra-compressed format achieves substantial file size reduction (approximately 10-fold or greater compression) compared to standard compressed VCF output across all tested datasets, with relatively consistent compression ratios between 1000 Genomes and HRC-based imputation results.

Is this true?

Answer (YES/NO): NO